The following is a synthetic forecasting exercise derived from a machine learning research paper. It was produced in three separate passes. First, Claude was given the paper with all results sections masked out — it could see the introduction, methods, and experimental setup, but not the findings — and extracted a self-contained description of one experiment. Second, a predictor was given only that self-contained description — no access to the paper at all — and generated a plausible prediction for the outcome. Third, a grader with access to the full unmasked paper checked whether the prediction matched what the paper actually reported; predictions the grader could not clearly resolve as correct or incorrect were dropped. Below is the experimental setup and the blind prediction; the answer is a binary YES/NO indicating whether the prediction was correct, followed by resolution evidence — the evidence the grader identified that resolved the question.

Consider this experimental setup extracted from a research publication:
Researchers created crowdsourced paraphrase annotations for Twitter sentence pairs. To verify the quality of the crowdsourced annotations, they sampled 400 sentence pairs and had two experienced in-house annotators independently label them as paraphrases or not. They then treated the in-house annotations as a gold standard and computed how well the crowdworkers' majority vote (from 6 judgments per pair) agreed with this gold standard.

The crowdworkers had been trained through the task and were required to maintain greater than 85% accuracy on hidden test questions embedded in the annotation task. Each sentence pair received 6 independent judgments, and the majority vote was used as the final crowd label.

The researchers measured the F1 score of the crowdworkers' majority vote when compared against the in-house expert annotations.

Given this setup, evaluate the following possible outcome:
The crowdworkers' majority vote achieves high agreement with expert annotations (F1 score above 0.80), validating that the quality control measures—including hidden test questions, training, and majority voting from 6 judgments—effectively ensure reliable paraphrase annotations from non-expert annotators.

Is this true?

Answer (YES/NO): YES